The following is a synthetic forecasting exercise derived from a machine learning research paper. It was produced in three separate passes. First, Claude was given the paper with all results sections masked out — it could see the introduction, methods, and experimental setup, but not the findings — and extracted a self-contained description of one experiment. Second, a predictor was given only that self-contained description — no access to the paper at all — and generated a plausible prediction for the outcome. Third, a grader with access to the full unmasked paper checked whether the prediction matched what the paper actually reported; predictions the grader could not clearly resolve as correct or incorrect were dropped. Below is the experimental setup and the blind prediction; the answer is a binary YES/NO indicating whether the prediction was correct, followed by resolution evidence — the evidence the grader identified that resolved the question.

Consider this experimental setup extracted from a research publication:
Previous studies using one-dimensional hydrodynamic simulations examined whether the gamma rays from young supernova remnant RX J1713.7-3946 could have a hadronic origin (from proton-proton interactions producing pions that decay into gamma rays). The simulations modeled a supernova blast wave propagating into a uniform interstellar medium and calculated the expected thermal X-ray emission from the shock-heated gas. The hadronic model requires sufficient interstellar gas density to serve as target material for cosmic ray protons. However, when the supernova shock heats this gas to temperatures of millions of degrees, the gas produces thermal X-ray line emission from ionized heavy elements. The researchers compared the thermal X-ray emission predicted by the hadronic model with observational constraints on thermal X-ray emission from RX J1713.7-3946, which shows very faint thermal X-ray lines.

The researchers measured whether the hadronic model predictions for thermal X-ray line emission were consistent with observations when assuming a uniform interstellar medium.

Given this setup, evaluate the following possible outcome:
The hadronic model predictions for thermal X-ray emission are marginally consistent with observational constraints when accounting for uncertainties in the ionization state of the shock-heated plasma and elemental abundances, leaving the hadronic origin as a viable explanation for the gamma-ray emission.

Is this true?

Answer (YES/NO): NO